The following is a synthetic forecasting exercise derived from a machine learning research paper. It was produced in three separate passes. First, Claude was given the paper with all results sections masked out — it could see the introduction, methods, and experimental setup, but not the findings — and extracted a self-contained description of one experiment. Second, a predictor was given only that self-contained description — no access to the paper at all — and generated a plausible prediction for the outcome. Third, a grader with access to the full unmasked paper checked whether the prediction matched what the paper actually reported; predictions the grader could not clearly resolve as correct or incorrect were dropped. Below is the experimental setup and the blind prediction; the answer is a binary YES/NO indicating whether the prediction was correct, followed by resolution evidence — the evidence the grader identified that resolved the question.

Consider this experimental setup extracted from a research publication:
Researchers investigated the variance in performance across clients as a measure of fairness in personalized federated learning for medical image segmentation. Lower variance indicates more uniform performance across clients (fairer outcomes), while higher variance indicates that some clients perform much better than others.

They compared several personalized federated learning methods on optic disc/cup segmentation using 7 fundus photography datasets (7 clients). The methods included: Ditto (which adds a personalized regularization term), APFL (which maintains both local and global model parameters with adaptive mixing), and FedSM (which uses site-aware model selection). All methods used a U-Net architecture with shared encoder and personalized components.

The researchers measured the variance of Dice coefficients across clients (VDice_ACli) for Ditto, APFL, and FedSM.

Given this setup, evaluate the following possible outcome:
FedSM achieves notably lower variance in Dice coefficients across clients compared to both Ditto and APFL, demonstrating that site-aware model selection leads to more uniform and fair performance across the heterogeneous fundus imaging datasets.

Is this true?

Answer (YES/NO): YES